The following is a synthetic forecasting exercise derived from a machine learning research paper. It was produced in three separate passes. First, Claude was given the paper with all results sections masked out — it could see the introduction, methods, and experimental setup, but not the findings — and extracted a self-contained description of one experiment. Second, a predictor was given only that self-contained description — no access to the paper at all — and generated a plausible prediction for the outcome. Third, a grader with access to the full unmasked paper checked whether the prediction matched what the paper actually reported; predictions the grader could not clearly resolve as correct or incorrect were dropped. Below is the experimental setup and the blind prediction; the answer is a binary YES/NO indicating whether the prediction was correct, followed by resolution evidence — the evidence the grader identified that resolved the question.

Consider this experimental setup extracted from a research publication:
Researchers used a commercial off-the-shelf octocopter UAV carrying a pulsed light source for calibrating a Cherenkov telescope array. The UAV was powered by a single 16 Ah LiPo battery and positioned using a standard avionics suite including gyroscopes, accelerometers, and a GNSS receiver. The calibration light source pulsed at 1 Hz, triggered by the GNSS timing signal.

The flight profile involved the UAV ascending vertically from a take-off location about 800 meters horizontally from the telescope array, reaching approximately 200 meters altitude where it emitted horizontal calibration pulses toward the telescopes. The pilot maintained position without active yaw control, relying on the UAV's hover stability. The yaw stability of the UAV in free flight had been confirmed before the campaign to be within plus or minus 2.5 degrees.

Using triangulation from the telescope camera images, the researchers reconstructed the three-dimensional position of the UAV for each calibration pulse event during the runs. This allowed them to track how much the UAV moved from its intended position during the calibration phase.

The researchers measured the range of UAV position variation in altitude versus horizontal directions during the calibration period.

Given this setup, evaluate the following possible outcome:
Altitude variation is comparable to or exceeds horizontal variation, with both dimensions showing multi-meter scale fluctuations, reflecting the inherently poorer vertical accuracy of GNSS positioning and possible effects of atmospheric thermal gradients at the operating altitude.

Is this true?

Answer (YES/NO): YES